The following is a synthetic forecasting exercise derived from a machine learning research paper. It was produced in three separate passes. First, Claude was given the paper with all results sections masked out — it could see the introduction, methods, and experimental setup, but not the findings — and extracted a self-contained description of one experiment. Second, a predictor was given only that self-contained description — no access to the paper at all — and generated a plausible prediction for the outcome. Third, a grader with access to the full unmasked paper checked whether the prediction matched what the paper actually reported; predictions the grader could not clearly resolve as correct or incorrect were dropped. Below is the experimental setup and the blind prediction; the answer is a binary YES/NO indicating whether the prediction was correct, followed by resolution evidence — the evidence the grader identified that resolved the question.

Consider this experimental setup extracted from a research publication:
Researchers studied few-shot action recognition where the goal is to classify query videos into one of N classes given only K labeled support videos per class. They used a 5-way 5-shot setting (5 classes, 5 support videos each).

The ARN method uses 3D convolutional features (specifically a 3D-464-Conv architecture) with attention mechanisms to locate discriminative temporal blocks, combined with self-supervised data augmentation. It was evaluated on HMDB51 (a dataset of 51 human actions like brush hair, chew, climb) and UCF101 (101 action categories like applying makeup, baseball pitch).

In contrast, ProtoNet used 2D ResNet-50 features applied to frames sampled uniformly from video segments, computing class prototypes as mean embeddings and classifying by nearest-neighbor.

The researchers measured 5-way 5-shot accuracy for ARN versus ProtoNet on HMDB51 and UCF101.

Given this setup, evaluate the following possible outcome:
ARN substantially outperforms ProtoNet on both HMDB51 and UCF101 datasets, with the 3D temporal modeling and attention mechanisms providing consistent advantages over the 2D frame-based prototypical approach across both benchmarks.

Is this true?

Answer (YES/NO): NO